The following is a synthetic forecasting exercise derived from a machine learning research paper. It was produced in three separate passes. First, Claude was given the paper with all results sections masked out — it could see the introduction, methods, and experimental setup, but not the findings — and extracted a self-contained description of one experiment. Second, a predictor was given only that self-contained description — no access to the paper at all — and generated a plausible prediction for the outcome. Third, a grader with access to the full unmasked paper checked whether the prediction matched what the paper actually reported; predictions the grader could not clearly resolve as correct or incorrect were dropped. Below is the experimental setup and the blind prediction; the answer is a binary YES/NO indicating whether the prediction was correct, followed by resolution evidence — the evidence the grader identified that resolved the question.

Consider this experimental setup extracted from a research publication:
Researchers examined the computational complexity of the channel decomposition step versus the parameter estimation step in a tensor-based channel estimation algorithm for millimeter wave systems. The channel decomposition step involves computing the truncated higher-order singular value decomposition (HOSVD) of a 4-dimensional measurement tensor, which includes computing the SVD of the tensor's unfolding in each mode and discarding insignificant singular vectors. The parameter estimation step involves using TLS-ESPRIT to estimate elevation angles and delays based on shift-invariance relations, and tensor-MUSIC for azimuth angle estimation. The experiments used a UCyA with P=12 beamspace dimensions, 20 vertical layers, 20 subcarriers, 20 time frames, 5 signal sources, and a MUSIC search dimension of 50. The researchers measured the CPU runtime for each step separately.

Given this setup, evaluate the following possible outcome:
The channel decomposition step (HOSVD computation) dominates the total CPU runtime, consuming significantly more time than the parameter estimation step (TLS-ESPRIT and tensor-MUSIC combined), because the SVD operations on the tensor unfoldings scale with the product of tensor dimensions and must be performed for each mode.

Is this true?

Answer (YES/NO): YES